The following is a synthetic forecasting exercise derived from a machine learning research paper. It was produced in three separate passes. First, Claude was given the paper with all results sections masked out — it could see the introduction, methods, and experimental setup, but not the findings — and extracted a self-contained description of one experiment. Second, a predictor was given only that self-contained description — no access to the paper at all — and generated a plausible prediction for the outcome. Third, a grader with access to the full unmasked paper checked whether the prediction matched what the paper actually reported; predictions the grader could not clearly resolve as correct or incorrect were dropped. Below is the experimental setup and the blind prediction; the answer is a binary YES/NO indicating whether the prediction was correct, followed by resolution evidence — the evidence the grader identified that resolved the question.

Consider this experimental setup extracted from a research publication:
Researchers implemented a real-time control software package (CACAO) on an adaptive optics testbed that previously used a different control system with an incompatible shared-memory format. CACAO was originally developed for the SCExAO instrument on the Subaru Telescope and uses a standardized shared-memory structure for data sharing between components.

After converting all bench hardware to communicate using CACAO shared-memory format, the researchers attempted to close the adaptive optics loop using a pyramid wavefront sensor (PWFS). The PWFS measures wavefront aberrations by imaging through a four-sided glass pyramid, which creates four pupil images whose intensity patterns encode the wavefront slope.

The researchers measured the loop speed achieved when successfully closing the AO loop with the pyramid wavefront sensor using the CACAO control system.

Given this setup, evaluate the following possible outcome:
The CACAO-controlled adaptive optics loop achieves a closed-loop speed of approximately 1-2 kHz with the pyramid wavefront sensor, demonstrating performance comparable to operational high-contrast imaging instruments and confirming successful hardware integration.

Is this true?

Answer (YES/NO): NO